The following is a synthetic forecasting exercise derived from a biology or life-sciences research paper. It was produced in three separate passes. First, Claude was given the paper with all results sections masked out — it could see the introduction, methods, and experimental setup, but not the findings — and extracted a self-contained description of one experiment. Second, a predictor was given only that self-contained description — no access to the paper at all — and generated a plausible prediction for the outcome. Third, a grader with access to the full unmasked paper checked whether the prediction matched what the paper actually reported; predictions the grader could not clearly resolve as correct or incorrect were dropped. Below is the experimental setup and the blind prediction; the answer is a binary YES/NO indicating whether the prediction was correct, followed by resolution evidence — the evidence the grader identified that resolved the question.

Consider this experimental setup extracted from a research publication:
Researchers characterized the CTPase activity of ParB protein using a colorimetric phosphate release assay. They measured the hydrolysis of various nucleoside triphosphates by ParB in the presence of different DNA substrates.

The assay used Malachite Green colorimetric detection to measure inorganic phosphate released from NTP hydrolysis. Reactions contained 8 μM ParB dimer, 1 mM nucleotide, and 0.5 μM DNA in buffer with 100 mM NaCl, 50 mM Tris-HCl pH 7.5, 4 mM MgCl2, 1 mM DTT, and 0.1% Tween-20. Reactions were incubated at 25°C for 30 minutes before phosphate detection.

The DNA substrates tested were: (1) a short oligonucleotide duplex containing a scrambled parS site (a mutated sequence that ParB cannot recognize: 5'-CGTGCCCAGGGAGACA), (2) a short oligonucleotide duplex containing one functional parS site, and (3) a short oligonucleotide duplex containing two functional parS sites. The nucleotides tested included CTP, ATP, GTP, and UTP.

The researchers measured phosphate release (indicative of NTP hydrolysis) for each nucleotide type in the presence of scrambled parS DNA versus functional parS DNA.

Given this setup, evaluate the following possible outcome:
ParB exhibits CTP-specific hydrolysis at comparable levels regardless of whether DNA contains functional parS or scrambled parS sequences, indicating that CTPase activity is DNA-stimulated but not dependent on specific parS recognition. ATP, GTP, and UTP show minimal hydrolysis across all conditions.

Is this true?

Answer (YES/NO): NO